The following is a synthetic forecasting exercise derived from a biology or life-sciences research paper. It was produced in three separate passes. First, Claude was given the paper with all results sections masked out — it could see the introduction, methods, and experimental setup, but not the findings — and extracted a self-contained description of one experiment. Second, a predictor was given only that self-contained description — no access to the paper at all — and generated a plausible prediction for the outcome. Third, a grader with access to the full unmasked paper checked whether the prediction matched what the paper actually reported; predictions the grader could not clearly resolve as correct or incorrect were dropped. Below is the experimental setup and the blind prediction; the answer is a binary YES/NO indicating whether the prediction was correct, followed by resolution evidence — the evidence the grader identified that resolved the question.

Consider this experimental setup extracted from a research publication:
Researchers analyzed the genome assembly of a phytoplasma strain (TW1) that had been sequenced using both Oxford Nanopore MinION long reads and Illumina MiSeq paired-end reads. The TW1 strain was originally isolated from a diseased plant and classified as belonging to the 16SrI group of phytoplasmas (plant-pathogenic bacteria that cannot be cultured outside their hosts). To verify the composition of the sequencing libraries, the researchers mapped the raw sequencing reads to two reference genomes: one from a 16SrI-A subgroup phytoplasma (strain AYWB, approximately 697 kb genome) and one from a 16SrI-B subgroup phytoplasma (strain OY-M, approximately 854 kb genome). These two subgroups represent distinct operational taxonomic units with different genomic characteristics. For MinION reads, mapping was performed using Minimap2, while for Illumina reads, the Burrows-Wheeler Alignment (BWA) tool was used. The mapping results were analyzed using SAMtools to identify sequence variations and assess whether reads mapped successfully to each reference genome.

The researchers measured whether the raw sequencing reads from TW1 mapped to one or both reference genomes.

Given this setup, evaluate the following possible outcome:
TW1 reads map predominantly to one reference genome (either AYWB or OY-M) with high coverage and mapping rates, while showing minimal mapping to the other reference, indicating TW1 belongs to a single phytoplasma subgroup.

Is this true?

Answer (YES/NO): NO